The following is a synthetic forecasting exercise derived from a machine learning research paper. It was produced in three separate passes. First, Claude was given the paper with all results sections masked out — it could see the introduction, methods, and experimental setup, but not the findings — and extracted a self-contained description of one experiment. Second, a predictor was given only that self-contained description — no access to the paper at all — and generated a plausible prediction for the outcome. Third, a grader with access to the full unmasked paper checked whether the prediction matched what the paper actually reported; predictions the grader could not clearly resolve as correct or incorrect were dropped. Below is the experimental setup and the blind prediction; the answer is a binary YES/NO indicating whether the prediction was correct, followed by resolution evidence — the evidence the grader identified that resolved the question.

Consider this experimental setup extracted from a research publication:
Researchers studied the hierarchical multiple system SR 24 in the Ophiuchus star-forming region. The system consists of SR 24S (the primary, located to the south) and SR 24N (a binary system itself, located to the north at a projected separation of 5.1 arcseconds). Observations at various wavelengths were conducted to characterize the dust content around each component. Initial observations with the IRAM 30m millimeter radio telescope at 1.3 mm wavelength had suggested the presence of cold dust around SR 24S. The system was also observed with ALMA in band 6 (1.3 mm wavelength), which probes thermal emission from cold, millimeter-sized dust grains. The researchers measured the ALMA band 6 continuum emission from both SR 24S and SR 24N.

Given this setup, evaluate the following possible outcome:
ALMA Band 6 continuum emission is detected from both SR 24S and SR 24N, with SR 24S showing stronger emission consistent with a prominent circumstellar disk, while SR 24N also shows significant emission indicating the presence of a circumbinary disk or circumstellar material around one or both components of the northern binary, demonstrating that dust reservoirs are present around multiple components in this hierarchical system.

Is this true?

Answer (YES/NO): YES